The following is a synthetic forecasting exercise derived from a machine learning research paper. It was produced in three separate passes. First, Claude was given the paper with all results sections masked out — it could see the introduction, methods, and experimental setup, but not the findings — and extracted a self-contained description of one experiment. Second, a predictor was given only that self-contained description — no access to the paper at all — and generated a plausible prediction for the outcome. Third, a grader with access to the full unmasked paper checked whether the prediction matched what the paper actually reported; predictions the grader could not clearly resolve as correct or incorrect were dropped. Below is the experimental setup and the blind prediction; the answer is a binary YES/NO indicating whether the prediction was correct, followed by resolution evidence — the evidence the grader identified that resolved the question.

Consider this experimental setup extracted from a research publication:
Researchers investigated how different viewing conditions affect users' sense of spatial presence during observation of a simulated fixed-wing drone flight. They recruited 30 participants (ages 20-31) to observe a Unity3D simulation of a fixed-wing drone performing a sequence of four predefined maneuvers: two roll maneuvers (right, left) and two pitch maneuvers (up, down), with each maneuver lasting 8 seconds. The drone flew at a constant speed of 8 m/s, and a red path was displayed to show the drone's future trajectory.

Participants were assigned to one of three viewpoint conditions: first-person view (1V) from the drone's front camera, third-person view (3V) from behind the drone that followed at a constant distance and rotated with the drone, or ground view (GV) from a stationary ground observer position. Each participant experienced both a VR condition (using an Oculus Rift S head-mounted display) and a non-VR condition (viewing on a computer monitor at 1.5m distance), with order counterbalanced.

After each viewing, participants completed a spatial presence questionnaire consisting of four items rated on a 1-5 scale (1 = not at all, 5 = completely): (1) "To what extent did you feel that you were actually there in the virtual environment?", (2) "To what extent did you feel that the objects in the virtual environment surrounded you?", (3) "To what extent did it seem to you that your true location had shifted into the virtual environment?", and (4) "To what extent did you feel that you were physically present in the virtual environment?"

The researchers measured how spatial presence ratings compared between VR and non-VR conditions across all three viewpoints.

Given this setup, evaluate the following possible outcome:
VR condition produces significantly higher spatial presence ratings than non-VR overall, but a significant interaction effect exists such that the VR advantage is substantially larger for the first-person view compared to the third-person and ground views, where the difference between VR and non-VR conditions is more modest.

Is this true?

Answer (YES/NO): NO